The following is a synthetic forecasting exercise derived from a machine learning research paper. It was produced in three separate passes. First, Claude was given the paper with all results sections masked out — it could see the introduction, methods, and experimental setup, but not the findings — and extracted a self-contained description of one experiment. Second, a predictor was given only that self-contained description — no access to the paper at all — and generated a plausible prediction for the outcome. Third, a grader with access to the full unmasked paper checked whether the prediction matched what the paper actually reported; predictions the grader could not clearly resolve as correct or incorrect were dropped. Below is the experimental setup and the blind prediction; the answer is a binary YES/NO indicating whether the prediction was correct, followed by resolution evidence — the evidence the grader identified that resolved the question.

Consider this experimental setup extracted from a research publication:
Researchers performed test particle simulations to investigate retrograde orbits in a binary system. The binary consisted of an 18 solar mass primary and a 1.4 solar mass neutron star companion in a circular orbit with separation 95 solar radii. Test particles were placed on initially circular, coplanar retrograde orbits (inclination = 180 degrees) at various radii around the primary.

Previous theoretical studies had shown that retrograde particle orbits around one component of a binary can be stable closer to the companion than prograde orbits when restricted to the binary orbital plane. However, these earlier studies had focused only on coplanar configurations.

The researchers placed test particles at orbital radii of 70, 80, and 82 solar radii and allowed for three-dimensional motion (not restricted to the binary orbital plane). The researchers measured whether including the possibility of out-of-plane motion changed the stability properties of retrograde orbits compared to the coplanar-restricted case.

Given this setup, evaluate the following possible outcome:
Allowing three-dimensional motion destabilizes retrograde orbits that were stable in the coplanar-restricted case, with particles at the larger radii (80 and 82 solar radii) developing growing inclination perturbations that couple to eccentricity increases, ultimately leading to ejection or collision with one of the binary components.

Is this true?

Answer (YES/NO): NO